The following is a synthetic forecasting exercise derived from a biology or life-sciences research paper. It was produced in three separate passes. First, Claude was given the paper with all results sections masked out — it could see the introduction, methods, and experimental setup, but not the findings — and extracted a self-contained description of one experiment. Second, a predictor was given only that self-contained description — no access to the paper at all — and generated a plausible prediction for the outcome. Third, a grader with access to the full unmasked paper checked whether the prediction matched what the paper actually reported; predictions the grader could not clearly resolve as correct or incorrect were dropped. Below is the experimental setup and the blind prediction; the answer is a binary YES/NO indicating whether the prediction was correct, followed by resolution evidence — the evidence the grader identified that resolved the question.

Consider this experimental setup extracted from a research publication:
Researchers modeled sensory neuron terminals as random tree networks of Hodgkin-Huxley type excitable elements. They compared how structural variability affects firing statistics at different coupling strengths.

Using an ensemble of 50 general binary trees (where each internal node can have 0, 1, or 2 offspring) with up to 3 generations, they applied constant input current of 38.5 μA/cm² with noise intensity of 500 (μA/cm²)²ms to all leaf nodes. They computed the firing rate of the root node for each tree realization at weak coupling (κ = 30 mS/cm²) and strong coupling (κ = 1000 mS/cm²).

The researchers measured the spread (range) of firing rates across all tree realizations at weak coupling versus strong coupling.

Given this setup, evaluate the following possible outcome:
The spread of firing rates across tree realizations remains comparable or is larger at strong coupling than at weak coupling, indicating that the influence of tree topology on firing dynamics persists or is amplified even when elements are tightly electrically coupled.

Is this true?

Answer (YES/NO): YES